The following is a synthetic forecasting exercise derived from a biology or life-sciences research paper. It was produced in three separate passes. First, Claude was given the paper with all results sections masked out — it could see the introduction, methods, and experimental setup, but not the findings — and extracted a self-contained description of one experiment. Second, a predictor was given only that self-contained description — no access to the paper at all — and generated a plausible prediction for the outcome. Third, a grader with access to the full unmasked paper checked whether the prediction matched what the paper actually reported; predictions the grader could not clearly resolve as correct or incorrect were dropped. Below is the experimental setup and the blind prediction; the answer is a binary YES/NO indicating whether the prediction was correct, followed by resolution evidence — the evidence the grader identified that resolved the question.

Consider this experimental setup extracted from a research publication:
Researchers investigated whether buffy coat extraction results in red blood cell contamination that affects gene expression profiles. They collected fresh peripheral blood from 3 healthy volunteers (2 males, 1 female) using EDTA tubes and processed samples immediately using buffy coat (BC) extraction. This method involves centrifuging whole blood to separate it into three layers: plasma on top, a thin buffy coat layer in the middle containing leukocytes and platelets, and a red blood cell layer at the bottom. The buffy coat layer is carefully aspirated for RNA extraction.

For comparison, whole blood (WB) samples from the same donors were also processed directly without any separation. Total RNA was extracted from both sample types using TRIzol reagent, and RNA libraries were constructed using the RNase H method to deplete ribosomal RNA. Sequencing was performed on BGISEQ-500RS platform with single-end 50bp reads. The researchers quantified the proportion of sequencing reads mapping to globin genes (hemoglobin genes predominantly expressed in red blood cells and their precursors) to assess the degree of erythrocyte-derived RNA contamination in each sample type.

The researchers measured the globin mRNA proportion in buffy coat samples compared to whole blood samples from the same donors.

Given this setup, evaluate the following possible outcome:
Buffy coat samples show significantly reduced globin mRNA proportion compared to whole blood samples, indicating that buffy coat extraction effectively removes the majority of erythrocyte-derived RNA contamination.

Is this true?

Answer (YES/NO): NO